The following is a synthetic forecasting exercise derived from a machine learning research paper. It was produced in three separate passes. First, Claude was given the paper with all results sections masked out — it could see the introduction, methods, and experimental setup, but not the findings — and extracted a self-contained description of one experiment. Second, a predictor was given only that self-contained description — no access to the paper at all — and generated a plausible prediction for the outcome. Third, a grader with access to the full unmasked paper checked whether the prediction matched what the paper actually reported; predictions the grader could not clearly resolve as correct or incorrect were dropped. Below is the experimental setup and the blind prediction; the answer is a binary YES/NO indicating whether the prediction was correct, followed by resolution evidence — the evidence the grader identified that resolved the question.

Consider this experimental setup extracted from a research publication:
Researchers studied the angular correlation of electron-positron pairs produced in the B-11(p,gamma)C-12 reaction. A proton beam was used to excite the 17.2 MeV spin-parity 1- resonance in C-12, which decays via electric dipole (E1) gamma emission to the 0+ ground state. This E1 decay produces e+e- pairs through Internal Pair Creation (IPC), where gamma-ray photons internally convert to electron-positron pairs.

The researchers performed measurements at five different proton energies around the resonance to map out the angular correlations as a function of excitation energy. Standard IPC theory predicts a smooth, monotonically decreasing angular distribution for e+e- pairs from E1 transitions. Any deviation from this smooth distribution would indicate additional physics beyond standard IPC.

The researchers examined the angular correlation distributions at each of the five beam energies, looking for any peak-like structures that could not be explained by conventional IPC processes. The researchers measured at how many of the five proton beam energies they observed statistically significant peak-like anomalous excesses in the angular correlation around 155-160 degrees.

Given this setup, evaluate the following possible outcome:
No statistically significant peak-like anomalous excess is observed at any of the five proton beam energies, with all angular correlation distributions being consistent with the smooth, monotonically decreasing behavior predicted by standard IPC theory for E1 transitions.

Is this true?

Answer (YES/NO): NO